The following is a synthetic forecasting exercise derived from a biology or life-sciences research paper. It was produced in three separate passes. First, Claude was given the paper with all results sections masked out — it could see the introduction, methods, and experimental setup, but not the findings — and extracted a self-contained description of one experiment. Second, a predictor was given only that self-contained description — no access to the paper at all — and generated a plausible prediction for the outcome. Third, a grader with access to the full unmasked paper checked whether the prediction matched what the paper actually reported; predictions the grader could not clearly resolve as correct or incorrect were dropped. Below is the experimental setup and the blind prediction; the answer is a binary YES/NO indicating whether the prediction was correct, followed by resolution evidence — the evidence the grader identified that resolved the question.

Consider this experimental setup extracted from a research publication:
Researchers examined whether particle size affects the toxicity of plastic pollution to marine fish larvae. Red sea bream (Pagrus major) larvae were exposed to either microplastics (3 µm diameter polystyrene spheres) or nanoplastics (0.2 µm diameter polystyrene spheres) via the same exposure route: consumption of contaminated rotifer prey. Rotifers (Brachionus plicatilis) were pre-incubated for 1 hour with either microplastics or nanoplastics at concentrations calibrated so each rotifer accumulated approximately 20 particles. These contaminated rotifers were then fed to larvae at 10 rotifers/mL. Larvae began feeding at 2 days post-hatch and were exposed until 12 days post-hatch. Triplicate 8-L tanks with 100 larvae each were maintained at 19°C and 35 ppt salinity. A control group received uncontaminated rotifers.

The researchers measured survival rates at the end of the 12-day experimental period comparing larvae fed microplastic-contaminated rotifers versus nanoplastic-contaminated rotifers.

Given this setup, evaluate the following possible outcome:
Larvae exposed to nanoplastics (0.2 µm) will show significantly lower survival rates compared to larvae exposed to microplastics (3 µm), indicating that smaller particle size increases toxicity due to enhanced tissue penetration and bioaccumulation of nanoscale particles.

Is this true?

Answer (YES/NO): YES